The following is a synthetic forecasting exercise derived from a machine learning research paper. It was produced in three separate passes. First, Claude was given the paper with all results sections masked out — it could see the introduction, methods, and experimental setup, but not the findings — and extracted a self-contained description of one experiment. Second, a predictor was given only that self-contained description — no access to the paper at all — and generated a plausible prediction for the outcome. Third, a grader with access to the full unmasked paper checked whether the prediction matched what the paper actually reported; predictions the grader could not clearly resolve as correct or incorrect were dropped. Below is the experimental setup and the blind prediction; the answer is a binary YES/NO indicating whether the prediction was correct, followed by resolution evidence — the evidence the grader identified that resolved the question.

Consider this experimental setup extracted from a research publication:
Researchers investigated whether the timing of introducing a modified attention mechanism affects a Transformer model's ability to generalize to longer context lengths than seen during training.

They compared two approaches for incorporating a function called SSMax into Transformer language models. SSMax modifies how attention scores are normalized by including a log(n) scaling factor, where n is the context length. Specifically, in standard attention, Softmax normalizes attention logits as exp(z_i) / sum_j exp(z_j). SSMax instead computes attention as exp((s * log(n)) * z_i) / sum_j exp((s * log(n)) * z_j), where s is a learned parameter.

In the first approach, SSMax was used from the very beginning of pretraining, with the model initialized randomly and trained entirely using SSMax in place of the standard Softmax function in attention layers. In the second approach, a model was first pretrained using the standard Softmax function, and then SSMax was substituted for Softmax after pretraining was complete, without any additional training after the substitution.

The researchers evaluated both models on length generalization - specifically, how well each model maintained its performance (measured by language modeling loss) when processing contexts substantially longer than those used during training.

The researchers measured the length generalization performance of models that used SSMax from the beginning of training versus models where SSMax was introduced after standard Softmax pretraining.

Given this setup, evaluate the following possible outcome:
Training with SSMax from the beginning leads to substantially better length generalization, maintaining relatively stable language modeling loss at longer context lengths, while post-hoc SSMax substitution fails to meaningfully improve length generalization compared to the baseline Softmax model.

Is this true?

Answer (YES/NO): NO